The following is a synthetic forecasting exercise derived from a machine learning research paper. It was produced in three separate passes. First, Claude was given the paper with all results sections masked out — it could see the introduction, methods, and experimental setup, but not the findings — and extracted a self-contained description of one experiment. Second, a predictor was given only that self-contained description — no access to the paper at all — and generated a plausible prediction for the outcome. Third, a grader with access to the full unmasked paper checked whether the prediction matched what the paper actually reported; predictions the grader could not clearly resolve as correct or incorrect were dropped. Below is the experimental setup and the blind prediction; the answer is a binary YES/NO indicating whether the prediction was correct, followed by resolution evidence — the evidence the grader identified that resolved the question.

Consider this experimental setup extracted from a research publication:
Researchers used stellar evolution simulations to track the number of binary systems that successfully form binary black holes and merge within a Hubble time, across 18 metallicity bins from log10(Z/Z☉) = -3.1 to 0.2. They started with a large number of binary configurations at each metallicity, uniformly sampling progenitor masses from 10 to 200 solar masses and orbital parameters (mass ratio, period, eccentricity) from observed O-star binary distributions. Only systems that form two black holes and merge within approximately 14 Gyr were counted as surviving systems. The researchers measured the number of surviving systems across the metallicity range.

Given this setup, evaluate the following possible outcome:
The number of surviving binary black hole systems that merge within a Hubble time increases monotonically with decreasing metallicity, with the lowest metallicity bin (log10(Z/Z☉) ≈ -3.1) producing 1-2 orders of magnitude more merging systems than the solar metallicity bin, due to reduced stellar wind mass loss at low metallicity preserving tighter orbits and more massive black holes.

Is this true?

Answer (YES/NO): NO